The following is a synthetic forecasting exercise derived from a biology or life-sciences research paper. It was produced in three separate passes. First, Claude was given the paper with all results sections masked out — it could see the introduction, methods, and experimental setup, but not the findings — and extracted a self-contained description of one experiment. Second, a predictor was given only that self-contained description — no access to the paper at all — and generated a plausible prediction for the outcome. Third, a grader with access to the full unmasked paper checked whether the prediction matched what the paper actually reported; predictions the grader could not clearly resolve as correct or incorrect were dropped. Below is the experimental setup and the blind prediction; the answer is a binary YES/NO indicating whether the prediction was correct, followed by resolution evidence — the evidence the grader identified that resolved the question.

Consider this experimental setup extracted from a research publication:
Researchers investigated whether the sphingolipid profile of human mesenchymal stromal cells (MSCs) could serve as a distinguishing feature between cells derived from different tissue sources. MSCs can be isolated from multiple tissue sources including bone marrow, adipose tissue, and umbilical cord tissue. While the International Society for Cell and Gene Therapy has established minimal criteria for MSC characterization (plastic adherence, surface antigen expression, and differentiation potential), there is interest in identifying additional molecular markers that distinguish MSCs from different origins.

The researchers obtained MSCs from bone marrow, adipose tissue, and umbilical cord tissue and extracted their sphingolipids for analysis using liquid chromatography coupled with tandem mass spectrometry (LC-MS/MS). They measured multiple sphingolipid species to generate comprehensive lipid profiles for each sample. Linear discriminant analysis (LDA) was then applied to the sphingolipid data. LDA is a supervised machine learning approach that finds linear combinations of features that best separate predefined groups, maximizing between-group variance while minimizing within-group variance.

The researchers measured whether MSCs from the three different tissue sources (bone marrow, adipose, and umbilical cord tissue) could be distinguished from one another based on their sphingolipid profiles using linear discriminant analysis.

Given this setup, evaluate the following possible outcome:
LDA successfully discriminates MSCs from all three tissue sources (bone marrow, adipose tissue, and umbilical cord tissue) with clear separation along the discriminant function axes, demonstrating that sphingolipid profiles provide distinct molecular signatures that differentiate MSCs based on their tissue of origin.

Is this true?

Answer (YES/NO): YES